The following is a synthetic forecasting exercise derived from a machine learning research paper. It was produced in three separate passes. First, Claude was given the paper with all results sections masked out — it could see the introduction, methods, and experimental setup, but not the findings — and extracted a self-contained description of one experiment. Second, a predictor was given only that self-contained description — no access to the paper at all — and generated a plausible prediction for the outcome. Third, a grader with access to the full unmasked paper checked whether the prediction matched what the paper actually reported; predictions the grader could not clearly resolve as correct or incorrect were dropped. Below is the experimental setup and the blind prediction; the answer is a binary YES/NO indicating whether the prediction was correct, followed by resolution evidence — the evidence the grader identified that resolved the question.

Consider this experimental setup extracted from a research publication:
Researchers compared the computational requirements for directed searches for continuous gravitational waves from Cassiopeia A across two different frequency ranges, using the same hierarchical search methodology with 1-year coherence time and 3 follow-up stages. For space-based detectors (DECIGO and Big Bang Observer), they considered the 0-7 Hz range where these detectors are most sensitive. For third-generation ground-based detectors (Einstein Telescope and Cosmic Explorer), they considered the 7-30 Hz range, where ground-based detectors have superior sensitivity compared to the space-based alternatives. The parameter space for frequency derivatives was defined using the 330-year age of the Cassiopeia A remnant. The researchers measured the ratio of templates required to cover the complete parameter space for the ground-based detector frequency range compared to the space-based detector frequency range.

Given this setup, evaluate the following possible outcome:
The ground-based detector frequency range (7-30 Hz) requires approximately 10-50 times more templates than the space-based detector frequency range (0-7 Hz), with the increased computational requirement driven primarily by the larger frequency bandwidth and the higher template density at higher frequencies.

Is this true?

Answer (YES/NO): NO